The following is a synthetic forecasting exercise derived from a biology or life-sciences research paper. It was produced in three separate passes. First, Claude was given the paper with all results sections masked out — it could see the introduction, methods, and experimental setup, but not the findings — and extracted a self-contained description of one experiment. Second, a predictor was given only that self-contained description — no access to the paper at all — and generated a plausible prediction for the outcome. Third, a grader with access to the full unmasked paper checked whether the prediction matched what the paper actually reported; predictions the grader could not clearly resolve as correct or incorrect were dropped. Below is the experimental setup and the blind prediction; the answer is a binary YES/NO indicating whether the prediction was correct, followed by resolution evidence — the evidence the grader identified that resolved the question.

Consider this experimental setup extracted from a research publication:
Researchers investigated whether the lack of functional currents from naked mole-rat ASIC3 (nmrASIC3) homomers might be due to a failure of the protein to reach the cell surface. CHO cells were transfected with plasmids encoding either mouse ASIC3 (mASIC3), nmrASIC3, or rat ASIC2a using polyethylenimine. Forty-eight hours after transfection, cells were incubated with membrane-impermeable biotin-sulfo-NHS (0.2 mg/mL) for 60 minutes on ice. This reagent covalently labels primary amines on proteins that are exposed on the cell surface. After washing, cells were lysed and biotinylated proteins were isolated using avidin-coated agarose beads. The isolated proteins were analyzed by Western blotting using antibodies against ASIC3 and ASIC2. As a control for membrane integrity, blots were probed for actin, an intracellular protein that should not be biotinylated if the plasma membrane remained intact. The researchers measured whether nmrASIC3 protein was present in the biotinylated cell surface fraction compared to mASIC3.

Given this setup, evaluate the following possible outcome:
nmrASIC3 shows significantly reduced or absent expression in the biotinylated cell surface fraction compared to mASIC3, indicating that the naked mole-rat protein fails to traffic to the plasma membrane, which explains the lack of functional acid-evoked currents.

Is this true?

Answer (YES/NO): NO